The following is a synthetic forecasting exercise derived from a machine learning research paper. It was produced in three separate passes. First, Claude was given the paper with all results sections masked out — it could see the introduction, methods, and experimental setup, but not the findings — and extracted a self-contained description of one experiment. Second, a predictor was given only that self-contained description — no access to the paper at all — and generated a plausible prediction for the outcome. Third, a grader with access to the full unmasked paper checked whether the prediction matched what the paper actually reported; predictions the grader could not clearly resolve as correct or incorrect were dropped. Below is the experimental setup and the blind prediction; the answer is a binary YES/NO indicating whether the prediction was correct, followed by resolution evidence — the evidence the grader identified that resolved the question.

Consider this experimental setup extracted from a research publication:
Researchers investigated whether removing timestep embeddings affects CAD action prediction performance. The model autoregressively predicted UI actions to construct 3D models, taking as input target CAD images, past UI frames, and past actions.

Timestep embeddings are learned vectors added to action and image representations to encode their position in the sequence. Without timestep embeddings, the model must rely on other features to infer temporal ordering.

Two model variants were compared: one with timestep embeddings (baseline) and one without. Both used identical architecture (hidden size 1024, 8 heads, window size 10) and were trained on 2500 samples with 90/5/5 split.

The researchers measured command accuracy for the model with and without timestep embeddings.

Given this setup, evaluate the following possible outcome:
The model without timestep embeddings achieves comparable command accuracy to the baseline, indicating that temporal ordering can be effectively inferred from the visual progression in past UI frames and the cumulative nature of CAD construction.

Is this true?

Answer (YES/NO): YES